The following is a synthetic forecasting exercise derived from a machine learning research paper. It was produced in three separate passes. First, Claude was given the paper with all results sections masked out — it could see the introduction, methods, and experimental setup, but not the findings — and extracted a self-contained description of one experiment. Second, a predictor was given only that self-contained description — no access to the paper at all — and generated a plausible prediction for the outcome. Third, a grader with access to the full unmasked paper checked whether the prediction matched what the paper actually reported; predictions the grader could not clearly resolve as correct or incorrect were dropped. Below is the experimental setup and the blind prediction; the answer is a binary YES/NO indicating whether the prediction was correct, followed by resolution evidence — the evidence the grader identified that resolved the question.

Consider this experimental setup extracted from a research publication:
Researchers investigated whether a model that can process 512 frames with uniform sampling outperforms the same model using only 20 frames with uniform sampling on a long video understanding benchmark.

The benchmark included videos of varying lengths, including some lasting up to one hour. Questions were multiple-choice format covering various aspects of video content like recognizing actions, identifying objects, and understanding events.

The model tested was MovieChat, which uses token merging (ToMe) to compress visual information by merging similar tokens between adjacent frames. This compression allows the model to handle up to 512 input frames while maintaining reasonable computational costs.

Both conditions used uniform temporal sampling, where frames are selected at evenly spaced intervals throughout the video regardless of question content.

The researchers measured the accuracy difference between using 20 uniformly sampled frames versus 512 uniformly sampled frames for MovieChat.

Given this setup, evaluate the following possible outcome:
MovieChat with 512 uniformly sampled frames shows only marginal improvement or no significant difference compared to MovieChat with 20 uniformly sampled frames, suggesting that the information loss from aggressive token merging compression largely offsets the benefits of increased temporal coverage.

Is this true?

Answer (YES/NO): YES